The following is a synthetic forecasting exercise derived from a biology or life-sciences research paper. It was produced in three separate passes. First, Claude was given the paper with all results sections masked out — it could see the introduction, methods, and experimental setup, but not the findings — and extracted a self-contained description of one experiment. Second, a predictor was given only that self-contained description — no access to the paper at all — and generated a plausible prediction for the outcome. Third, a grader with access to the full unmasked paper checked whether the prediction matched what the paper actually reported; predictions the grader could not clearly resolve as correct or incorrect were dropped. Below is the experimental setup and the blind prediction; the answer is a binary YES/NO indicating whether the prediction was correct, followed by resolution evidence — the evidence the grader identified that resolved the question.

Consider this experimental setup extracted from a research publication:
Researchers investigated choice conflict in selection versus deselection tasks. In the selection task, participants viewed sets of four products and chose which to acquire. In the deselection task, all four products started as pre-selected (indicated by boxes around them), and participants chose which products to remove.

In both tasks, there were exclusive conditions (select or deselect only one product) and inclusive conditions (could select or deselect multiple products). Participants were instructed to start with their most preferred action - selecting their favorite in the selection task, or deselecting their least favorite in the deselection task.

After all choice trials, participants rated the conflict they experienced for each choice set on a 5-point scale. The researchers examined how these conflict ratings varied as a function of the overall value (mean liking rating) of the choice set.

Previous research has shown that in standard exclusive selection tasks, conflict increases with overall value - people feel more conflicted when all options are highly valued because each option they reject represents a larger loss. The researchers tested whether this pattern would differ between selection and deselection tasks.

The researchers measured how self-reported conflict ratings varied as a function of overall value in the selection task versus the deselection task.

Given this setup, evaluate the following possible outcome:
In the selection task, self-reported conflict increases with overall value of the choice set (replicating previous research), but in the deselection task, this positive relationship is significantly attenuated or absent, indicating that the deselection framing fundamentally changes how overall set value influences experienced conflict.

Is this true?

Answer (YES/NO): NO